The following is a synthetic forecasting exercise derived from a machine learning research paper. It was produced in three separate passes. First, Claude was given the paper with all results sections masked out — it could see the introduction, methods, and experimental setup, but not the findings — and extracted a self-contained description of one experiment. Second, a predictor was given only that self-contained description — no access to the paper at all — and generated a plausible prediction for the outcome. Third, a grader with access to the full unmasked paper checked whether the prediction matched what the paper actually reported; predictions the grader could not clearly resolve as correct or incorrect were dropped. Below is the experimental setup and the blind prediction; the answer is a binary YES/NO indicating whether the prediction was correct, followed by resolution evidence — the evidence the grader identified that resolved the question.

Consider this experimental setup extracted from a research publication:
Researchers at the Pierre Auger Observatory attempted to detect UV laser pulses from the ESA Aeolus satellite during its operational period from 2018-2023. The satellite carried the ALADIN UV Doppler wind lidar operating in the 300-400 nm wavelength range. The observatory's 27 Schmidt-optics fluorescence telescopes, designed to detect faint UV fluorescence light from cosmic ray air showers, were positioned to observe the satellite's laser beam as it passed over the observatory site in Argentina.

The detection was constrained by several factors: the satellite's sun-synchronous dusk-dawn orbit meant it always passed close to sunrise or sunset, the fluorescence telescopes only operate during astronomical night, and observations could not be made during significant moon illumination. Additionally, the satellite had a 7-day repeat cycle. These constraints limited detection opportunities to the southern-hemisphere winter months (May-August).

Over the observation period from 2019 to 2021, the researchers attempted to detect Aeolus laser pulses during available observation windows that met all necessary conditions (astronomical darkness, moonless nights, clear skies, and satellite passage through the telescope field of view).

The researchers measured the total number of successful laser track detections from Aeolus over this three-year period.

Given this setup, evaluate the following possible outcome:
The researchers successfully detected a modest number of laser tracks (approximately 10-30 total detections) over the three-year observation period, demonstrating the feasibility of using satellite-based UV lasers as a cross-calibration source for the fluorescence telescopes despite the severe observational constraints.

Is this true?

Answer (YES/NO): YES